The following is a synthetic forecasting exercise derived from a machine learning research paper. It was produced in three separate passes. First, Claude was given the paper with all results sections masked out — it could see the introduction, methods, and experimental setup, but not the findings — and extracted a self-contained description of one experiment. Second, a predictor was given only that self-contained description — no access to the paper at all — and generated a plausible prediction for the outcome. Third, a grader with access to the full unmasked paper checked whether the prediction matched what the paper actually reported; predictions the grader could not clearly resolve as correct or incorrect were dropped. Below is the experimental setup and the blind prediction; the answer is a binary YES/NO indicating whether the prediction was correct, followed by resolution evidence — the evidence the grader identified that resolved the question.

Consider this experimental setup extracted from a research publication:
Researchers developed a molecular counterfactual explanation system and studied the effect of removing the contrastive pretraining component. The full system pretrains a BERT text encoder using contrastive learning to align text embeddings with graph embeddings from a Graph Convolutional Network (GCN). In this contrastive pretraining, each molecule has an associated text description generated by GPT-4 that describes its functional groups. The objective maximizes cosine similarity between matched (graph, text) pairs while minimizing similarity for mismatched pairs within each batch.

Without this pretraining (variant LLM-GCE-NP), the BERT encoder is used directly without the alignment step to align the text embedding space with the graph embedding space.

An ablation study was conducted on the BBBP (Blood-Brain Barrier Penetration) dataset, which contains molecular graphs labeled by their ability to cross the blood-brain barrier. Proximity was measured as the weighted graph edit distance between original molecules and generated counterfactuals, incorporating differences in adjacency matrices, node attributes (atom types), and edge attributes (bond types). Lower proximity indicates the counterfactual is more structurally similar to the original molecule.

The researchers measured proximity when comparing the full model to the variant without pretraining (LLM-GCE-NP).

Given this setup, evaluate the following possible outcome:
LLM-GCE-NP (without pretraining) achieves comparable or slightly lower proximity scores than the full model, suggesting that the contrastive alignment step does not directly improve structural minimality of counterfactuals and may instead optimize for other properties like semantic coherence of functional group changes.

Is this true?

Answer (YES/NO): NO